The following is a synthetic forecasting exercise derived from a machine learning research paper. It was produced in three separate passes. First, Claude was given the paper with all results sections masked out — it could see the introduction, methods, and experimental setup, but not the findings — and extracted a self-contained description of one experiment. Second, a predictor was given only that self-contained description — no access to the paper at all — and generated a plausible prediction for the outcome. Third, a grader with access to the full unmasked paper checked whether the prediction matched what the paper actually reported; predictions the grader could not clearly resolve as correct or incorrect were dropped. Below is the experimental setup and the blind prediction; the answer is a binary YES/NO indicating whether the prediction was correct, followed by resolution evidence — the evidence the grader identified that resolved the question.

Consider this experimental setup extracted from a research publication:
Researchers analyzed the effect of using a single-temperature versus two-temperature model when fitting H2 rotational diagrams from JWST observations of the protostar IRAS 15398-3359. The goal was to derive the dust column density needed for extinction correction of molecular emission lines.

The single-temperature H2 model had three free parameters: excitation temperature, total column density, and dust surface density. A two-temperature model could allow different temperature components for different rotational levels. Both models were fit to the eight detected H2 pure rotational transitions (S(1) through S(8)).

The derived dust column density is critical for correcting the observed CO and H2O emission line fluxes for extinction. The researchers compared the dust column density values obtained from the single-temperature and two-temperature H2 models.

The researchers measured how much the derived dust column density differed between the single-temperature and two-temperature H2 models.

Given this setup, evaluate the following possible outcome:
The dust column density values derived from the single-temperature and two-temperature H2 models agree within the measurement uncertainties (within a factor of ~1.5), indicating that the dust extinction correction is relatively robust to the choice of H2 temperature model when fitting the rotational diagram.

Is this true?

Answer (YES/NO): YES